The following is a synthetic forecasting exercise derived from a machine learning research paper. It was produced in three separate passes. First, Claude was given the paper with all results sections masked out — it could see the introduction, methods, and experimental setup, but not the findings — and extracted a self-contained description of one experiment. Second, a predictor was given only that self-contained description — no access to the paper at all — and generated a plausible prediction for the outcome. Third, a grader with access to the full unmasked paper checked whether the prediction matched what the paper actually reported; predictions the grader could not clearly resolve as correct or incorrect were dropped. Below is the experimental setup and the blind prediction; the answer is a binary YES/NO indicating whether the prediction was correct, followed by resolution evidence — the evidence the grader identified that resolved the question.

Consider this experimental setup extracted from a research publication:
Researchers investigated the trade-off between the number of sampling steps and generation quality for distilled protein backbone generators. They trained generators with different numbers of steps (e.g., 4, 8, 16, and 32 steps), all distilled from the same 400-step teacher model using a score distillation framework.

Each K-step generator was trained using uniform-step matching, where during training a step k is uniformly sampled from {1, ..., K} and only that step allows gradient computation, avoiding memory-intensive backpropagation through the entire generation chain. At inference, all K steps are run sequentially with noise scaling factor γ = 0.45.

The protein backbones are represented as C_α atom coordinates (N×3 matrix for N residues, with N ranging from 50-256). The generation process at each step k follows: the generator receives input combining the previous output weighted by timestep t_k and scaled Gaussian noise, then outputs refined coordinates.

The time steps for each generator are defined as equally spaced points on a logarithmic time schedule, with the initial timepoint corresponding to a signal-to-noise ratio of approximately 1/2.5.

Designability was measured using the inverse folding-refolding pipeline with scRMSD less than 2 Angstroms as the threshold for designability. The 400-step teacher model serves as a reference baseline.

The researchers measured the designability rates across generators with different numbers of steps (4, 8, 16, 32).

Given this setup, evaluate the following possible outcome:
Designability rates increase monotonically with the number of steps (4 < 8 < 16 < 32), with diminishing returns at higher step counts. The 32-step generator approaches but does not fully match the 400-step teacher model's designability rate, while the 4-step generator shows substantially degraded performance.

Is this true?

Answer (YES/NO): NO